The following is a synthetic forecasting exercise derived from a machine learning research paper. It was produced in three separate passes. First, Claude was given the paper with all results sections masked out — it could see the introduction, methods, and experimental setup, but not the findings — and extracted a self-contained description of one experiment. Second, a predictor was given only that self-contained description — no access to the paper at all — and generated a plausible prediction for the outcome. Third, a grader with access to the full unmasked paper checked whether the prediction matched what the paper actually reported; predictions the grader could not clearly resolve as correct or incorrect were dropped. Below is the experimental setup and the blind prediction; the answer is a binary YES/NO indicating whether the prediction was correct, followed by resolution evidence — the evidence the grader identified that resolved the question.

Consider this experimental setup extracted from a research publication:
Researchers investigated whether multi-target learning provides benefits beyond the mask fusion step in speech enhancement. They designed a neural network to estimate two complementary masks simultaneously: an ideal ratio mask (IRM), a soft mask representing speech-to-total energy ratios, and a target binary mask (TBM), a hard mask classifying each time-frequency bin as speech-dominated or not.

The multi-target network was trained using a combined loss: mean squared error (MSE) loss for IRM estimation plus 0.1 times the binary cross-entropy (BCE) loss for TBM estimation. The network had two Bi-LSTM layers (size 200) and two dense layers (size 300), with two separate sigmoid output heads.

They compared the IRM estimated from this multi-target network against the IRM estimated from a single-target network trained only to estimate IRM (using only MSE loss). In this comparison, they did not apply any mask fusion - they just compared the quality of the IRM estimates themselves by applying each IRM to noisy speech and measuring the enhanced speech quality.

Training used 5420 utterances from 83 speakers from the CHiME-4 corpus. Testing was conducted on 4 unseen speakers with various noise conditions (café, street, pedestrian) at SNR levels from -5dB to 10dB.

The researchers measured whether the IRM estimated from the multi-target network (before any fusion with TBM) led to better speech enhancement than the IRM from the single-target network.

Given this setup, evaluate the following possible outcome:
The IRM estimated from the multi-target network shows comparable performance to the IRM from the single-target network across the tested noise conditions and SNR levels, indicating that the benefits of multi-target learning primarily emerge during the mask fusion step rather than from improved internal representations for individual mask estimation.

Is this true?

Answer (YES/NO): NO